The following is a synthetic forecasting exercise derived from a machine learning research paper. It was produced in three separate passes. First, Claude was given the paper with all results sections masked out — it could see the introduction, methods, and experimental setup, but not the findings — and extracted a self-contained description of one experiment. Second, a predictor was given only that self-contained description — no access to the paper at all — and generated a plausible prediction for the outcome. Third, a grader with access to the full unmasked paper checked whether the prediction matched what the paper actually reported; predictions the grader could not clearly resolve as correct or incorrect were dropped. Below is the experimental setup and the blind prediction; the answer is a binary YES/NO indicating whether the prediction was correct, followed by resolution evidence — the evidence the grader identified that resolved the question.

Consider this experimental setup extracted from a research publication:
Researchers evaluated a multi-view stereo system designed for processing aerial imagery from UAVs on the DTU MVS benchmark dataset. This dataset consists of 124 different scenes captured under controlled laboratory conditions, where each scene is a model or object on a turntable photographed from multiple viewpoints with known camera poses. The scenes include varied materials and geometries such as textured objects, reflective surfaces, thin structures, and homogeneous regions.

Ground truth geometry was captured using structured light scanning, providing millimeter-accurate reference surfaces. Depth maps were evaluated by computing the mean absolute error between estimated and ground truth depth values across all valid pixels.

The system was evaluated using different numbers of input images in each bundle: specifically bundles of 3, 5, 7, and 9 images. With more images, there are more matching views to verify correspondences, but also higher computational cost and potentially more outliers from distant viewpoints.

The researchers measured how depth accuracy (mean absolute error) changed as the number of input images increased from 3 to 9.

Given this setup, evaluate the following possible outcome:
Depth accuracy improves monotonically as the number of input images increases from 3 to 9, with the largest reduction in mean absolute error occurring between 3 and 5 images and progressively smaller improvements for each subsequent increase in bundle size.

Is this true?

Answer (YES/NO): NO